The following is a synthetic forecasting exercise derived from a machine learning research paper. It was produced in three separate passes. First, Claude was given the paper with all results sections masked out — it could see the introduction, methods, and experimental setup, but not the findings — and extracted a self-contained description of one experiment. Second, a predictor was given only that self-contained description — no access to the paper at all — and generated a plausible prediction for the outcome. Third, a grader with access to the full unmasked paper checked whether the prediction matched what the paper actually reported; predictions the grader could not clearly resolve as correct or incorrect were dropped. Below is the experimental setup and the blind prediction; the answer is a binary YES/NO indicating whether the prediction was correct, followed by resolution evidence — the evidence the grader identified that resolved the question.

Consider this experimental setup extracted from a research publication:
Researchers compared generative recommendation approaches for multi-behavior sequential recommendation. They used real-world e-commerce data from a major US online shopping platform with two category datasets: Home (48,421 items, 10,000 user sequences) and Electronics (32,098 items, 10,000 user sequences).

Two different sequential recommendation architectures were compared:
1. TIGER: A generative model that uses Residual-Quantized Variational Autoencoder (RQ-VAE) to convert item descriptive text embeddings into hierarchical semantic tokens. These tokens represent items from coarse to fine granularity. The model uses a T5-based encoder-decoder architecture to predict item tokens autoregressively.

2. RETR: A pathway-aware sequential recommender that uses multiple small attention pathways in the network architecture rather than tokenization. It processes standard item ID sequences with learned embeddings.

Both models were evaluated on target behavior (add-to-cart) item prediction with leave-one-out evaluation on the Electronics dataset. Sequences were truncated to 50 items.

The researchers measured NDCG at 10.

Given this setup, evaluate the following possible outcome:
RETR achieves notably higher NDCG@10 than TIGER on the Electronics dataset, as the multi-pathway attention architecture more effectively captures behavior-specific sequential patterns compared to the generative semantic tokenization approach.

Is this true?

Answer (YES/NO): YES